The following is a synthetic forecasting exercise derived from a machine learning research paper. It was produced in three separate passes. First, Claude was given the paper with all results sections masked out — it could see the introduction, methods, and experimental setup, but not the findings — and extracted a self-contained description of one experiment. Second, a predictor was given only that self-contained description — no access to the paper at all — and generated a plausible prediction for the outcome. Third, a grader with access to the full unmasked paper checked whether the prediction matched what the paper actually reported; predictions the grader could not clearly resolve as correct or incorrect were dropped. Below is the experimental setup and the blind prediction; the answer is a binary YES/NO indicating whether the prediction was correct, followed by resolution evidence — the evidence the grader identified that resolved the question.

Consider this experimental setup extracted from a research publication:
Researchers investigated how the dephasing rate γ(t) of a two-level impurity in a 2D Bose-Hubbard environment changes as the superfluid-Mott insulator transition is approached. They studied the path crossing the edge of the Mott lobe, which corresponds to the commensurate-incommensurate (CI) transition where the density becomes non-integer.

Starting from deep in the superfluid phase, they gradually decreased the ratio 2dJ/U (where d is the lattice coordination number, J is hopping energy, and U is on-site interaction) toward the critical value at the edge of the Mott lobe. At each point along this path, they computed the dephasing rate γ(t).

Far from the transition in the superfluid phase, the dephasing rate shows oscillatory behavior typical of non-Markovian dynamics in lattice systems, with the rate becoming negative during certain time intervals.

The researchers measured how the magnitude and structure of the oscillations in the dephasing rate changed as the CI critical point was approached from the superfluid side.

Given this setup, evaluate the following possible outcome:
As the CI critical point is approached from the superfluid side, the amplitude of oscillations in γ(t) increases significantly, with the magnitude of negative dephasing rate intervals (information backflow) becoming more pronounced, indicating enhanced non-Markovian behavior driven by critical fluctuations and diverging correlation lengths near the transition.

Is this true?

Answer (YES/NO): NO